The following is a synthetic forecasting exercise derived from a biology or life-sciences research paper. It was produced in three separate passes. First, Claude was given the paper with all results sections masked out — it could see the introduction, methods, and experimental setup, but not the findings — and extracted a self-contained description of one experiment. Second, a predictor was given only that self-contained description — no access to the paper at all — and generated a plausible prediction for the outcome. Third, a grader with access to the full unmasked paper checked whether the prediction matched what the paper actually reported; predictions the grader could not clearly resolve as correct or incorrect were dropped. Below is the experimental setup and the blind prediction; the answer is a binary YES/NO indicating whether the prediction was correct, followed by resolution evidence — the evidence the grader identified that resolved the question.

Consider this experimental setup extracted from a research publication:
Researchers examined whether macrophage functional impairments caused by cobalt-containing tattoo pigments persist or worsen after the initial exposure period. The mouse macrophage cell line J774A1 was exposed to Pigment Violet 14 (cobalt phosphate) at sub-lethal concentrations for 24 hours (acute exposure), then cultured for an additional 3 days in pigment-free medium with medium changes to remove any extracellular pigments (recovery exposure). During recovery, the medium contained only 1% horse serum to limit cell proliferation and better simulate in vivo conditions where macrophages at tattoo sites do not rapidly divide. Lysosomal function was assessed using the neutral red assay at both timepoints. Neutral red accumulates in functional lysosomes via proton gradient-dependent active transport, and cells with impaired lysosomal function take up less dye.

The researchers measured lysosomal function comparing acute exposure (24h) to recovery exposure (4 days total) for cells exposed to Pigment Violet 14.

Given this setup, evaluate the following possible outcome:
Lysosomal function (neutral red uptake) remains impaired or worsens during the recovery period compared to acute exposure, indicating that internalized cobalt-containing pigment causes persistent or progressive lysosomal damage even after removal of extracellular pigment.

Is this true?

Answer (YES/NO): NO